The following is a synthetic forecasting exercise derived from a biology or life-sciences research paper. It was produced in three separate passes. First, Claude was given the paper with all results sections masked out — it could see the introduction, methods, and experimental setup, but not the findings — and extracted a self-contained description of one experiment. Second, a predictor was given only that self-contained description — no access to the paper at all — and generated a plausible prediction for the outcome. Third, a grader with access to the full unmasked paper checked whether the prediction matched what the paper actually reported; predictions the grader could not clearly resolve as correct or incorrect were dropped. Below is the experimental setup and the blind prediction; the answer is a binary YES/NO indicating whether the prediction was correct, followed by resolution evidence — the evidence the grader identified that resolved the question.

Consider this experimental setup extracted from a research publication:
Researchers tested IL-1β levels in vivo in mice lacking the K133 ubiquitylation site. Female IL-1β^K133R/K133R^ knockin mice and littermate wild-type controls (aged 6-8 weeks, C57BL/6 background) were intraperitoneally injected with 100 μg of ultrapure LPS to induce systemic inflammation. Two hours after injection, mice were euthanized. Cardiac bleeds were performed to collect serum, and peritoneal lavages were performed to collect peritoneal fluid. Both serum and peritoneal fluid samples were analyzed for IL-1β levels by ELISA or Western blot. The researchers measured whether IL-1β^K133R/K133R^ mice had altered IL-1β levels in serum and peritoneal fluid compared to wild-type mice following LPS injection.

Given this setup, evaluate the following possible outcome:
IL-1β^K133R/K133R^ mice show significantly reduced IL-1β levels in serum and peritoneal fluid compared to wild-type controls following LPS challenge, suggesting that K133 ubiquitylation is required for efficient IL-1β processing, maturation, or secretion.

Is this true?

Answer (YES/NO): NO